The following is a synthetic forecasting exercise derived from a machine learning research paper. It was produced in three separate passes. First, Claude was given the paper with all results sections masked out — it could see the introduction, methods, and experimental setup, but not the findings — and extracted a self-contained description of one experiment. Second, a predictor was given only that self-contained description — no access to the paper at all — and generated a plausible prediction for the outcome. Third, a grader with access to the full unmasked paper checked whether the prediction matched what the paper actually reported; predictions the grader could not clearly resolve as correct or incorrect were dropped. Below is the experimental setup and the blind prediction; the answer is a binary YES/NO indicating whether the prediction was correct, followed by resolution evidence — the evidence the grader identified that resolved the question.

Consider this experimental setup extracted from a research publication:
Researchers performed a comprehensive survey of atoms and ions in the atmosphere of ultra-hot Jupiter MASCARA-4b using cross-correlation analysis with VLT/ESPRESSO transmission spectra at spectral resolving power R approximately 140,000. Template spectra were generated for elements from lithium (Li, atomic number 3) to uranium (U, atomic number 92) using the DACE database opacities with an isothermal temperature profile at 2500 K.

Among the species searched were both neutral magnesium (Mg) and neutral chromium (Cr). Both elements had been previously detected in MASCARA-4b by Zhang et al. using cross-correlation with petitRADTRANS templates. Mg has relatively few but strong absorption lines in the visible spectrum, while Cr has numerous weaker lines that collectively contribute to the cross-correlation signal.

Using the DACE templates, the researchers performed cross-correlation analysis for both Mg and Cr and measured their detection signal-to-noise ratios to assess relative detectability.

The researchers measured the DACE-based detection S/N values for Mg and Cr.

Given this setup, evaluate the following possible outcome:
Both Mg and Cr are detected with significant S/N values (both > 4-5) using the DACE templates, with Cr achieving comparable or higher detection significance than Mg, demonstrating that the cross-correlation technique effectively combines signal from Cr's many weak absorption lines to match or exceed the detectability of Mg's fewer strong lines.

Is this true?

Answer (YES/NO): NO